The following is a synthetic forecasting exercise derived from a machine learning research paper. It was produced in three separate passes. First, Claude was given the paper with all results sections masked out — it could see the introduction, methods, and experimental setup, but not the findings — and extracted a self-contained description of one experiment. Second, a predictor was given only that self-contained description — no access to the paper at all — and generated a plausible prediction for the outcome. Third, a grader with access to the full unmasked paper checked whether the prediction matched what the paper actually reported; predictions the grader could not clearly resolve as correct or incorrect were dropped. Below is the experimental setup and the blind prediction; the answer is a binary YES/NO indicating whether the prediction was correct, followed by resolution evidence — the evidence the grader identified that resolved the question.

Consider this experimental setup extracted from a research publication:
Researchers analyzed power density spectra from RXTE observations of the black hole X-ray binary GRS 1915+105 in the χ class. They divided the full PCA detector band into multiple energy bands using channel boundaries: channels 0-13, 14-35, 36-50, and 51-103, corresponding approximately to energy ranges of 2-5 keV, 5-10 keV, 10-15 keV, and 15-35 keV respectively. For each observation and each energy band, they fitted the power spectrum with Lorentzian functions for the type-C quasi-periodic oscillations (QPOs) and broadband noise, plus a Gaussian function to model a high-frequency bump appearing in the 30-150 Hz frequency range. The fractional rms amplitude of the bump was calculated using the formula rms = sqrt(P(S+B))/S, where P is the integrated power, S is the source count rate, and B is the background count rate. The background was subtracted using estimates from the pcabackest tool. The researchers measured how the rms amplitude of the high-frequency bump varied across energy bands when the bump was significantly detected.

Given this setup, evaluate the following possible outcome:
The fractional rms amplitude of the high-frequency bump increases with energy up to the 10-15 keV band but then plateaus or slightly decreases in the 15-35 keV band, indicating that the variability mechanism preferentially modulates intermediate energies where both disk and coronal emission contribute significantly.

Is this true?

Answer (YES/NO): YES